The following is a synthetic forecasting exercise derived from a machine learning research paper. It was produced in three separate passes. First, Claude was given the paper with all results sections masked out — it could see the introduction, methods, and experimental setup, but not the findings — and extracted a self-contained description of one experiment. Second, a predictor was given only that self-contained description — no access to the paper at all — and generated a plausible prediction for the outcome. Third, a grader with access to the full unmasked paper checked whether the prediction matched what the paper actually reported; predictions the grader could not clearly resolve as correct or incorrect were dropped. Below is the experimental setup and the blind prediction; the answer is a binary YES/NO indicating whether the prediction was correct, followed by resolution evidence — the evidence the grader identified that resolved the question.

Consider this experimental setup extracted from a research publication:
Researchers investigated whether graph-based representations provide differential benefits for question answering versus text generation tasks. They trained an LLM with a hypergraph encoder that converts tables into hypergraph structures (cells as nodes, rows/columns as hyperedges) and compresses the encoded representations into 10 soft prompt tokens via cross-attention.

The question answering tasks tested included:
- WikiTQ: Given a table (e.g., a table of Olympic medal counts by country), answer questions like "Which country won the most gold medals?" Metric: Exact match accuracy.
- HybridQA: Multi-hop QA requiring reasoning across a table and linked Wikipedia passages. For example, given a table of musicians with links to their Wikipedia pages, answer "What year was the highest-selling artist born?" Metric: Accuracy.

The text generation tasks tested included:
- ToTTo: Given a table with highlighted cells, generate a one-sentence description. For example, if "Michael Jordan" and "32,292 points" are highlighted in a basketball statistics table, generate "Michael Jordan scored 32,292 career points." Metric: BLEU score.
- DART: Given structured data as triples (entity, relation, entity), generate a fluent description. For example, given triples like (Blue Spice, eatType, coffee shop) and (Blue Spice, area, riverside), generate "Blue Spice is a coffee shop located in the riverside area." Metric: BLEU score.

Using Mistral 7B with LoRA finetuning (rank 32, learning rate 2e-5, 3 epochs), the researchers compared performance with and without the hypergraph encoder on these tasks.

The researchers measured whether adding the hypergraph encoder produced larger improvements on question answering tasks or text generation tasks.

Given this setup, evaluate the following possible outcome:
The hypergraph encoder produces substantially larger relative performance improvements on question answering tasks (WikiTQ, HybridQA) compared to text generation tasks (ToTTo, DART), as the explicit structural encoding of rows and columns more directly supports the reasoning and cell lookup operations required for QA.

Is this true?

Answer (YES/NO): NO